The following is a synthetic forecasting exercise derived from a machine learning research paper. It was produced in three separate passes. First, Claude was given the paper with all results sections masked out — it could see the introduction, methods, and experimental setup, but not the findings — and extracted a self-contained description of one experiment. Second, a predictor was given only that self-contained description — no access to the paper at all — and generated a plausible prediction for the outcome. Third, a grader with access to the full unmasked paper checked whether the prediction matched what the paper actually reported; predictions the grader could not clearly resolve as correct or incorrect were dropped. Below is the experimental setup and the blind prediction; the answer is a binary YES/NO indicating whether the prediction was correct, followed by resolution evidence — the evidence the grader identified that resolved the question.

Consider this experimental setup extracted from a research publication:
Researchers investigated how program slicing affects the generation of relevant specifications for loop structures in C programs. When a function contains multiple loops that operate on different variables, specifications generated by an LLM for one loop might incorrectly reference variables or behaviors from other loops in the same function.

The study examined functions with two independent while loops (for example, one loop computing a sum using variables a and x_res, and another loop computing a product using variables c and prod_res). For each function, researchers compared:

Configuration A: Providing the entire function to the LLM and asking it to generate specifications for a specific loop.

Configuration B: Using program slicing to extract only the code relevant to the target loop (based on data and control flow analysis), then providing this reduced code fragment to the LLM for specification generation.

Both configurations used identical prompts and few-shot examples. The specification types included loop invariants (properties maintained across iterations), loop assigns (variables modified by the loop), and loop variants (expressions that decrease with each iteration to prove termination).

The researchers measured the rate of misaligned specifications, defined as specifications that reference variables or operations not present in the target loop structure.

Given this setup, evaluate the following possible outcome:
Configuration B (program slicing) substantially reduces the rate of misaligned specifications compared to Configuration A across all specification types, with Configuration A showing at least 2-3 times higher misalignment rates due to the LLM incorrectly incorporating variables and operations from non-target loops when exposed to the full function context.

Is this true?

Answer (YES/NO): NO